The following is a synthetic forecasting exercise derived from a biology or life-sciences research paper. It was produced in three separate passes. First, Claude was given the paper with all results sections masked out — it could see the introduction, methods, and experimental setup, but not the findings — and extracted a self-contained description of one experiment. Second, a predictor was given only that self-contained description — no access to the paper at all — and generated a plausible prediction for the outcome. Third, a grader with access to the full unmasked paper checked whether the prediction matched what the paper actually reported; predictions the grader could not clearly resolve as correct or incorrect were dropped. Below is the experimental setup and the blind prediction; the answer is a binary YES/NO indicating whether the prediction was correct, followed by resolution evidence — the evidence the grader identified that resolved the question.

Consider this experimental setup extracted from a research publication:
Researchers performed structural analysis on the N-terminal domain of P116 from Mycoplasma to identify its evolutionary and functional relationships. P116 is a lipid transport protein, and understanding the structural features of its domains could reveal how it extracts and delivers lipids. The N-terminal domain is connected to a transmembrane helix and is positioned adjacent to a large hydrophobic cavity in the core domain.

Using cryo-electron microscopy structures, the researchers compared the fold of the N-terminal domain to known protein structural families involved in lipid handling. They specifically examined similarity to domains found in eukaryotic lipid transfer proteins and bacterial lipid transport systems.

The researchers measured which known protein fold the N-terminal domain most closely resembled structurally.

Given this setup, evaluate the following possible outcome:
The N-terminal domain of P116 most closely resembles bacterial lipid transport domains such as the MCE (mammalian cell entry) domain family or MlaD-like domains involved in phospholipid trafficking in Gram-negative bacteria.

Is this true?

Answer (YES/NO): NO